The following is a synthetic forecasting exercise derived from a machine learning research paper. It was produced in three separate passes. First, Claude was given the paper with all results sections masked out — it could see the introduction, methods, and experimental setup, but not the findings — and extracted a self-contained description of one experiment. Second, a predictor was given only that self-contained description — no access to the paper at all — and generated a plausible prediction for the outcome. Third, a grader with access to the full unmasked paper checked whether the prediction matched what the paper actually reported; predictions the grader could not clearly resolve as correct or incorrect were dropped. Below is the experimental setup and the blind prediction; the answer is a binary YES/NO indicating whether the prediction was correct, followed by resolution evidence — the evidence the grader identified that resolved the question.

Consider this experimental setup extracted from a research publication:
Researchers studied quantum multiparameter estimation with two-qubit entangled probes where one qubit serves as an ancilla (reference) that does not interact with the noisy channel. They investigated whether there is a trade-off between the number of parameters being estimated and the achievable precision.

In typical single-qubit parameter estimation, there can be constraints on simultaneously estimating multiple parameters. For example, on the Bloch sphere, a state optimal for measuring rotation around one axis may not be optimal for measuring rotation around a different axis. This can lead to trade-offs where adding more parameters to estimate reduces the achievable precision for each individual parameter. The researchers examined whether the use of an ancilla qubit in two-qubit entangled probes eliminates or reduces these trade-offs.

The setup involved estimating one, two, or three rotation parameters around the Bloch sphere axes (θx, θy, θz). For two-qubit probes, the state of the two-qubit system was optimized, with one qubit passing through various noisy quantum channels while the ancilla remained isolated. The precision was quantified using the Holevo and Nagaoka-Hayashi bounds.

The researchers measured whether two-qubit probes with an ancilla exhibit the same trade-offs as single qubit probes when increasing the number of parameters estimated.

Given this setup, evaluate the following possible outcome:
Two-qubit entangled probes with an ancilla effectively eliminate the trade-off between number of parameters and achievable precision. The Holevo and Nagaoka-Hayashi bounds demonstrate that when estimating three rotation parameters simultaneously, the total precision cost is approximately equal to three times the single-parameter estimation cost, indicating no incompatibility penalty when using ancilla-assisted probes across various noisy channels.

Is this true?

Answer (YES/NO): NO